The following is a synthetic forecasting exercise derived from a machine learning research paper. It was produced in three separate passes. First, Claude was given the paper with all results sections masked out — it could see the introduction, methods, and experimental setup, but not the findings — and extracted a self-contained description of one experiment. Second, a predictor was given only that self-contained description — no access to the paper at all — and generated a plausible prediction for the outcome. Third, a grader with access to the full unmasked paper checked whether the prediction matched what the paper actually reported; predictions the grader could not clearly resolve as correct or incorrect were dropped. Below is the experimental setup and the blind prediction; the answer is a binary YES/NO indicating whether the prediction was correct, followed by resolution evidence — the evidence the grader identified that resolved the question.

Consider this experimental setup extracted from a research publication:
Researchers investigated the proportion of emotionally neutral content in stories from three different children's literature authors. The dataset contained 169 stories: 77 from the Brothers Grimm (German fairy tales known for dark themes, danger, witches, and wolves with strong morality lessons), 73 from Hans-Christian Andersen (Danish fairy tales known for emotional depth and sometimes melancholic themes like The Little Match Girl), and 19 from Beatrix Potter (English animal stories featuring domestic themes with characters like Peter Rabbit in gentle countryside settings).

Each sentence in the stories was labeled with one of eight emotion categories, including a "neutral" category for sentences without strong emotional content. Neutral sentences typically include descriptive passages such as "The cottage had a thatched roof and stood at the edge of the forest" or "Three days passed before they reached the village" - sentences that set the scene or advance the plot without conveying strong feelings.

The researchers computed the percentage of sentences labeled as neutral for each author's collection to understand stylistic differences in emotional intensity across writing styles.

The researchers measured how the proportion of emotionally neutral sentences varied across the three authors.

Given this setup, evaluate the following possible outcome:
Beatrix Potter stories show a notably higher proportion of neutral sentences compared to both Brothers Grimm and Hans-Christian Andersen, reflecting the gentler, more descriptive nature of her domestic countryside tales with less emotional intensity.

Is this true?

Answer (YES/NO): YES